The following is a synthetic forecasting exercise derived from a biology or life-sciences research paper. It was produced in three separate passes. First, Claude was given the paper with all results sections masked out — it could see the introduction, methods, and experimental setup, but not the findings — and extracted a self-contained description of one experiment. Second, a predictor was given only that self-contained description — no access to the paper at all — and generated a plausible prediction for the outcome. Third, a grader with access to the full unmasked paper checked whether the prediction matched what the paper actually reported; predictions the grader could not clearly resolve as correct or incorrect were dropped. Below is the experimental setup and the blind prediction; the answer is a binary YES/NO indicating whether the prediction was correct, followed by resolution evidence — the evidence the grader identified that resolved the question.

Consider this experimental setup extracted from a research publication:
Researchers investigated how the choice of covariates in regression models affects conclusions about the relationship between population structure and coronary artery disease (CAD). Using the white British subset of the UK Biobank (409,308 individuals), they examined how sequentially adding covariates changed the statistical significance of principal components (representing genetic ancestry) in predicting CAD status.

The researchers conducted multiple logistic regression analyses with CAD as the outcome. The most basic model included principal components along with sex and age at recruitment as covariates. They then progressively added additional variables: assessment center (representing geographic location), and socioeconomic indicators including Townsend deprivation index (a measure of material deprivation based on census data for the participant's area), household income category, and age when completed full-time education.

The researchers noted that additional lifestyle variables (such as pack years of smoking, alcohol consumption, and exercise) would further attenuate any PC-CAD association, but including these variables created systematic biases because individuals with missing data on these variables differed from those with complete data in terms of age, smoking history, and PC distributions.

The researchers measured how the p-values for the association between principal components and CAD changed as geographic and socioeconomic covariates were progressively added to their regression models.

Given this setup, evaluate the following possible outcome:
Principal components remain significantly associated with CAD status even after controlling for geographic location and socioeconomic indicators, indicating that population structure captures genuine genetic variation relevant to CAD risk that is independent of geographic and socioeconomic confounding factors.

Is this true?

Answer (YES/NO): NO